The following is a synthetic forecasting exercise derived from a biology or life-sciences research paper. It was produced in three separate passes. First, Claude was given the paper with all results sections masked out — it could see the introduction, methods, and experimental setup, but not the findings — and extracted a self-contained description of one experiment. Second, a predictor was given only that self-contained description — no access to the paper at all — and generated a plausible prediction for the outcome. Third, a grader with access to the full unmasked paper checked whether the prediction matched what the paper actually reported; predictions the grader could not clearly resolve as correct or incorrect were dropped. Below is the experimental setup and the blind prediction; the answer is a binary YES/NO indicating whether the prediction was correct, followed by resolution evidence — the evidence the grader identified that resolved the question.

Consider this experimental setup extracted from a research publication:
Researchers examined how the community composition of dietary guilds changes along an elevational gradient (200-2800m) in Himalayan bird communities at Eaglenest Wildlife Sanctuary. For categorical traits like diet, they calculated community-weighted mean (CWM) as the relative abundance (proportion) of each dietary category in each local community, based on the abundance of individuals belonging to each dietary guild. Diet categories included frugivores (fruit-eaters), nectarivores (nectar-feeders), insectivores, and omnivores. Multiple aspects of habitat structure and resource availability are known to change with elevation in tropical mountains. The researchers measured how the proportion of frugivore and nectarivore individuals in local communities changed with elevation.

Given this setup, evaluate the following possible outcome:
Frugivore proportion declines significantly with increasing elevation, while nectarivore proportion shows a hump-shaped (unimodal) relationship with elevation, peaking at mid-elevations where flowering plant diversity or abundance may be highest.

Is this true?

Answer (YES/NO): NO